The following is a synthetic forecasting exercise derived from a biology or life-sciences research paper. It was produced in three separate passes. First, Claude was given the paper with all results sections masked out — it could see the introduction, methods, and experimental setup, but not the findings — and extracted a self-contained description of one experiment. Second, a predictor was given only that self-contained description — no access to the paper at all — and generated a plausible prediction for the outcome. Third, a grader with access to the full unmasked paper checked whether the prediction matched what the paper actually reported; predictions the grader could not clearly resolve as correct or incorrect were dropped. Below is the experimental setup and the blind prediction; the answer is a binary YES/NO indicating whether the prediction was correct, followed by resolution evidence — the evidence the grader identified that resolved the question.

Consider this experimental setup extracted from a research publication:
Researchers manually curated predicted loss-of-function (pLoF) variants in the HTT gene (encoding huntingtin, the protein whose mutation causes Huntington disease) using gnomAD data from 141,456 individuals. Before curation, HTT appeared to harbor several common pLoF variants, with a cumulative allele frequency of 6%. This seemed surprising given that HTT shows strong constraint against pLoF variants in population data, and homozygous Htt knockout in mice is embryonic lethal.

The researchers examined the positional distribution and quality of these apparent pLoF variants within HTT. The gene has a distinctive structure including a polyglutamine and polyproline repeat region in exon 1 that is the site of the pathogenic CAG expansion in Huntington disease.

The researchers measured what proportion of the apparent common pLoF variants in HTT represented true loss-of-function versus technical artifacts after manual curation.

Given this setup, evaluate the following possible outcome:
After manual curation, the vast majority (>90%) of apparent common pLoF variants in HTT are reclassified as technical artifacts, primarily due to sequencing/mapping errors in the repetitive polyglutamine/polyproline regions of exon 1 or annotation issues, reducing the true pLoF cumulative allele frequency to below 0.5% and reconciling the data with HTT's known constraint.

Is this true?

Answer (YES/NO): YES